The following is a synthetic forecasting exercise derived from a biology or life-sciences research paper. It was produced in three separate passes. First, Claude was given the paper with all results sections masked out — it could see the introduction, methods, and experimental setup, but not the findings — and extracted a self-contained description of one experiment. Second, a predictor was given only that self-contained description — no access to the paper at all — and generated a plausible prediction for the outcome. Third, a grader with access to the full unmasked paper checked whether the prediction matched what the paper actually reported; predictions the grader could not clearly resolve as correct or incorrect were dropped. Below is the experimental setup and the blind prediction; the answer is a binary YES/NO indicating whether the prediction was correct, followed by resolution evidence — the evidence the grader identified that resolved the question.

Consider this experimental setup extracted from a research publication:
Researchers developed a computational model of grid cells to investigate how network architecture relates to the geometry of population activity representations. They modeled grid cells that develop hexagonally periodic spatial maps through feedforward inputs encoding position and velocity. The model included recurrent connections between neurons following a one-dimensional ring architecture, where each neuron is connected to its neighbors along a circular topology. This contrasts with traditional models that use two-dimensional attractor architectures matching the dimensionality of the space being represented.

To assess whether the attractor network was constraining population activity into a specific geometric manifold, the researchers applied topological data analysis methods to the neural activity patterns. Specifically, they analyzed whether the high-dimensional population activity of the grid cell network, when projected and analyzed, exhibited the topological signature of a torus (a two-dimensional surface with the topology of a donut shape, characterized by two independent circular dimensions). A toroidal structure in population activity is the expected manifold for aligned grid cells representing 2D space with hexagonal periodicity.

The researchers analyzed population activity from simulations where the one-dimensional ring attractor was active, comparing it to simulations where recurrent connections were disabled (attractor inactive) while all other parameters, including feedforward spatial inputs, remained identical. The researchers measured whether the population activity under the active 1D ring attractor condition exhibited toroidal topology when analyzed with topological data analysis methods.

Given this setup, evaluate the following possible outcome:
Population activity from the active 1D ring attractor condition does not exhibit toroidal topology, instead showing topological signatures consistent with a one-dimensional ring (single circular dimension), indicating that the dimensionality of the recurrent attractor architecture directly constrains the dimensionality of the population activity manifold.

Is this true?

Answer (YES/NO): NO